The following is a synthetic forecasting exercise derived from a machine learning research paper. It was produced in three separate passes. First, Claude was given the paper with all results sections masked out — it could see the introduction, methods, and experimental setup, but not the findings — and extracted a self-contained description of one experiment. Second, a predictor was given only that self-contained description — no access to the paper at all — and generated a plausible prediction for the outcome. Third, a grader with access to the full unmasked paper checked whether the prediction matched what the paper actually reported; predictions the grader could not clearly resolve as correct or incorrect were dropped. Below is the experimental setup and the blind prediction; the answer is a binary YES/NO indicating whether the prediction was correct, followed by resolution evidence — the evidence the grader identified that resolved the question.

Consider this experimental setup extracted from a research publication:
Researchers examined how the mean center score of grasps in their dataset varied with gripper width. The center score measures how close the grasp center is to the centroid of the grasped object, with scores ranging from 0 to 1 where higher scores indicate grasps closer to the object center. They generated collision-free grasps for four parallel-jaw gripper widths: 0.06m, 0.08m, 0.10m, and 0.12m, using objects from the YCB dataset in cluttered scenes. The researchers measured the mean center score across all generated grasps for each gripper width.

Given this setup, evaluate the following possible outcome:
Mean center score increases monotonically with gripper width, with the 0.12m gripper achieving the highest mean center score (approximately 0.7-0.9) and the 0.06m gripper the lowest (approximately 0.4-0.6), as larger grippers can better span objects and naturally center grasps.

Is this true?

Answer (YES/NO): NO